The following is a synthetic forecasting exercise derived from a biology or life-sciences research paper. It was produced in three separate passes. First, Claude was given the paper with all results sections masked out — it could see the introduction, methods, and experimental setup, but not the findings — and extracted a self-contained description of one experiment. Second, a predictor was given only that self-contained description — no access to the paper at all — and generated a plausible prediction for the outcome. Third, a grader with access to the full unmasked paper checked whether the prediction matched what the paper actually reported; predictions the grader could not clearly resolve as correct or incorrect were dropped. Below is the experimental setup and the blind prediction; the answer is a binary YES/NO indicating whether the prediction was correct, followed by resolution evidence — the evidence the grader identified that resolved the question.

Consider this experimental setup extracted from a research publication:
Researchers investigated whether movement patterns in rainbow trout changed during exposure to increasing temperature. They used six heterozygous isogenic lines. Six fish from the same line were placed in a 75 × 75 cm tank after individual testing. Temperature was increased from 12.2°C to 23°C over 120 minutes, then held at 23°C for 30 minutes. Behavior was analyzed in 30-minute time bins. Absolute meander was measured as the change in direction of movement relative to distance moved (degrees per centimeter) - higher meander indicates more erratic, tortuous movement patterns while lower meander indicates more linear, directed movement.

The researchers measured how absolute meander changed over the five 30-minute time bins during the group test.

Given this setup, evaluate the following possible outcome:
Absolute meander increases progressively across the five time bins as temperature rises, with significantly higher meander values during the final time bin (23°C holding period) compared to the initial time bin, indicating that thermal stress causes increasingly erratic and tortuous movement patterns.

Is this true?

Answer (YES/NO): NO